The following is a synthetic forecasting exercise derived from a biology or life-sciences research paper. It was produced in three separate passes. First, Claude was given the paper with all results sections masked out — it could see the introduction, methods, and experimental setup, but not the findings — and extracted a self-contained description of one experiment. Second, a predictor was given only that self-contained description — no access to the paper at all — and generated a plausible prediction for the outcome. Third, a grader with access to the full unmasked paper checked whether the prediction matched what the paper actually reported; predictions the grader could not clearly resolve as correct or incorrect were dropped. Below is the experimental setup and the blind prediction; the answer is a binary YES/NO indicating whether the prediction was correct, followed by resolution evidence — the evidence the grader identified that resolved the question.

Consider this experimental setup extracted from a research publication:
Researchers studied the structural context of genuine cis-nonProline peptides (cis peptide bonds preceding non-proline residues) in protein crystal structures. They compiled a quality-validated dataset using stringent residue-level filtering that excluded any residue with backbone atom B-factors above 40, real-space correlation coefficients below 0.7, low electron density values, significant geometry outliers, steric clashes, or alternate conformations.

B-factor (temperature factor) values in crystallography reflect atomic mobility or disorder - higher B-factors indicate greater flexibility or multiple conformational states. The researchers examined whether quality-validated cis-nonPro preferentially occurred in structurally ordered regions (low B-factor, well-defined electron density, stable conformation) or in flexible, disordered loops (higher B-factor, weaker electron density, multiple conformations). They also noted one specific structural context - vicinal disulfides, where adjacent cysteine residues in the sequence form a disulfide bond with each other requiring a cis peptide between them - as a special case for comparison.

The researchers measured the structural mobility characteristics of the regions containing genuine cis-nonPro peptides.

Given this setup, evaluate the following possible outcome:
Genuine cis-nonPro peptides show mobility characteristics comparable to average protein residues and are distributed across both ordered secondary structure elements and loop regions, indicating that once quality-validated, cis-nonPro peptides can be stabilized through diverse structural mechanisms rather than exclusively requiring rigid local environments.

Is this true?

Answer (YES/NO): NO